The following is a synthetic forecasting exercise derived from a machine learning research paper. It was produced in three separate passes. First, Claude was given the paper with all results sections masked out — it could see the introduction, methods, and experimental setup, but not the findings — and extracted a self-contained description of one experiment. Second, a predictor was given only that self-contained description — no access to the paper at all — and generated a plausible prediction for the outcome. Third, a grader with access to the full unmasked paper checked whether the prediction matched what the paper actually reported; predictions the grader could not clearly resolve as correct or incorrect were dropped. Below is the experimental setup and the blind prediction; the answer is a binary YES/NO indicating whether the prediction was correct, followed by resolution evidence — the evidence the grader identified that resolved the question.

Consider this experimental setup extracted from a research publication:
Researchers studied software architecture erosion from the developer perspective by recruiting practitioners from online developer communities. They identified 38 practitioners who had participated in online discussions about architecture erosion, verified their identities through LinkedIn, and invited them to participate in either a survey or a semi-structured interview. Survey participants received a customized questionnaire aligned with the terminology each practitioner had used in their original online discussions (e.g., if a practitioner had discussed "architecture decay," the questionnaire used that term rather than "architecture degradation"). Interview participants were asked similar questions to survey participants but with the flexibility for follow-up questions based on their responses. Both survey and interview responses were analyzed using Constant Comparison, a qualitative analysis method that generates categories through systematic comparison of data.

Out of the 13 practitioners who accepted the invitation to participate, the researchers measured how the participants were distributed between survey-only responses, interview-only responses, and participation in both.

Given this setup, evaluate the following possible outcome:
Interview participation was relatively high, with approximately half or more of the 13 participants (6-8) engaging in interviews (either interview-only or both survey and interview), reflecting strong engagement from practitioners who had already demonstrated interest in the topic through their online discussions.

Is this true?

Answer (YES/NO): NO